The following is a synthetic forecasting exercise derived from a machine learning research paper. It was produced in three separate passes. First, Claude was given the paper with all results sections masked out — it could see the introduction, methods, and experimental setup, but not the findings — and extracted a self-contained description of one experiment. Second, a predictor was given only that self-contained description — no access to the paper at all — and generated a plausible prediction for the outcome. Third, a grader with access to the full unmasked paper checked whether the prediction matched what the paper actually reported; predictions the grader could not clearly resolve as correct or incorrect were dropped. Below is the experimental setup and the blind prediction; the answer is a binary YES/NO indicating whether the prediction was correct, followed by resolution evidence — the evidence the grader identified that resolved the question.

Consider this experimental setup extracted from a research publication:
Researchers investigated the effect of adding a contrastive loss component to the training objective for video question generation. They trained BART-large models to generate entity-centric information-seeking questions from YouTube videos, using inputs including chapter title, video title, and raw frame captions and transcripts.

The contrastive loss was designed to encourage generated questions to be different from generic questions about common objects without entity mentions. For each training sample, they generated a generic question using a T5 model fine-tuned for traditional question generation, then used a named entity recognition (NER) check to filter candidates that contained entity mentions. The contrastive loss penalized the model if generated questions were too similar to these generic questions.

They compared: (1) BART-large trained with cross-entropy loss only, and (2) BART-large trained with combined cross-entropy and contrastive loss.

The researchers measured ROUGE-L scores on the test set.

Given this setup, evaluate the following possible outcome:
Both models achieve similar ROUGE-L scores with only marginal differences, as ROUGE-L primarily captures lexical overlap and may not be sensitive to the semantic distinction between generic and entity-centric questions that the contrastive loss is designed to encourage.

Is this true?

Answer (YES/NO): NO